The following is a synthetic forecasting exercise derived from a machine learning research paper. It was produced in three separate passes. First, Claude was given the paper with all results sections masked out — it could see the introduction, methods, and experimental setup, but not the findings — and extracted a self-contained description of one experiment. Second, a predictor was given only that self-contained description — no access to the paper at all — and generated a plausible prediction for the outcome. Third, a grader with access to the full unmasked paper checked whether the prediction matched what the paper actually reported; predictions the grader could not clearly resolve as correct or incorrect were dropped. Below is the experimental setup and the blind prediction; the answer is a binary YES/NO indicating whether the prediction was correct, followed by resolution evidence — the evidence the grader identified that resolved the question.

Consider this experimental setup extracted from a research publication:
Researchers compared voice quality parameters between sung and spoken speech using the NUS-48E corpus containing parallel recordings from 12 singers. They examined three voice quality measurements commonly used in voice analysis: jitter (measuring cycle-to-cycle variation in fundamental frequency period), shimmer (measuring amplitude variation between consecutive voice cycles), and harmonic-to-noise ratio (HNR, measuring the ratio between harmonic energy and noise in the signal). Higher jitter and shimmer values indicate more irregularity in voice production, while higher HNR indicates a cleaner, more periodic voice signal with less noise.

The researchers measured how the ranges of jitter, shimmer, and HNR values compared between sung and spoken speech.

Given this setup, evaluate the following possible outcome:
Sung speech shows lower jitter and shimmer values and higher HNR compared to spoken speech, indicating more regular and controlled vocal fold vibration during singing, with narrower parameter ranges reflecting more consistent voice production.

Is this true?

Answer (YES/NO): YES